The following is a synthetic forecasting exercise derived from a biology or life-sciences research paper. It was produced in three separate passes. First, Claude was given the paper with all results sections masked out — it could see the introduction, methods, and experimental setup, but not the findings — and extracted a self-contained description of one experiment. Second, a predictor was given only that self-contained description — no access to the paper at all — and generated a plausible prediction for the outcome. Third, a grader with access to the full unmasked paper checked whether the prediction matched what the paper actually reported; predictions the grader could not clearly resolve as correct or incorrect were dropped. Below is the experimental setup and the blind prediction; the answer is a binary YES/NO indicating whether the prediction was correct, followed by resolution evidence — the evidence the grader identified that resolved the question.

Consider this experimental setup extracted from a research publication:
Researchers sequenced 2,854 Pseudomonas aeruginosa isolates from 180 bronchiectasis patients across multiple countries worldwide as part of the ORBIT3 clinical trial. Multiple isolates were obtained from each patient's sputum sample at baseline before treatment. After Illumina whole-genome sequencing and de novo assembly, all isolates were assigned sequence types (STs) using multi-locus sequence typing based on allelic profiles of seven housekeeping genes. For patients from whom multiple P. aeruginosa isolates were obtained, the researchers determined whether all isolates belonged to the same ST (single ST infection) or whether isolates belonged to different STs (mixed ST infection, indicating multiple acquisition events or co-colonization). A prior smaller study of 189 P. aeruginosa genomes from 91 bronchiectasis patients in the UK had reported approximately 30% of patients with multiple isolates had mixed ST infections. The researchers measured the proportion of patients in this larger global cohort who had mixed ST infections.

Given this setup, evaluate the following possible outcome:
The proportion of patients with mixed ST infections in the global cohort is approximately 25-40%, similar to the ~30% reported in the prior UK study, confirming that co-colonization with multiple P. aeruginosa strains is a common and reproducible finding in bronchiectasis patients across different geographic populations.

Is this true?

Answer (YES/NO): NO